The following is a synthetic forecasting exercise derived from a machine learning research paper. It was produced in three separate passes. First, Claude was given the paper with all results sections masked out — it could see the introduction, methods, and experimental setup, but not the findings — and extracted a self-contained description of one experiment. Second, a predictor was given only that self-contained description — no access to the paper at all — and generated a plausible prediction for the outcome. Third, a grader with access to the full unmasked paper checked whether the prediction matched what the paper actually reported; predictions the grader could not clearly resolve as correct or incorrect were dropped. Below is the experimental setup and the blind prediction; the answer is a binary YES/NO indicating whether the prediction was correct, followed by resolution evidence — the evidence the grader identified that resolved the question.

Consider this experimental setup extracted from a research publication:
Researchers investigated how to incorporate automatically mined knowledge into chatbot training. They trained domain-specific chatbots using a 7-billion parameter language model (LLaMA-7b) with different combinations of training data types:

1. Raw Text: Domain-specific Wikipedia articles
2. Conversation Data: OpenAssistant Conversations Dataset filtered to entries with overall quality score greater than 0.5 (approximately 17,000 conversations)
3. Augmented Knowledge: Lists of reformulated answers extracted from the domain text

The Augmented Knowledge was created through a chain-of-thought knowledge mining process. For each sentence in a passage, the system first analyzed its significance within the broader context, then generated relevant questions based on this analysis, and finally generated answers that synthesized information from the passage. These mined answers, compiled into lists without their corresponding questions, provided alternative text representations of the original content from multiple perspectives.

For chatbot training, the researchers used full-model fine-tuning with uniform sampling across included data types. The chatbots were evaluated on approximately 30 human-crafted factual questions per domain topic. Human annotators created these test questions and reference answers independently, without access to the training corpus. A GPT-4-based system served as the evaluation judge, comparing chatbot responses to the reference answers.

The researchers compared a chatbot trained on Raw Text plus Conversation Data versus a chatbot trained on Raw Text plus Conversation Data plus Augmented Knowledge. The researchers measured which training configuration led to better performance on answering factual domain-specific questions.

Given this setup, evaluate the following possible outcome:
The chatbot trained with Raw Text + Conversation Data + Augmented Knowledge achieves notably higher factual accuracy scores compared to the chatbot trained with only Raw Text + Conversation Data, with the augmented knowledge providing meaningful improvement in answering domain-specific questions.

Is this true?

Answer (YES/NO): YES